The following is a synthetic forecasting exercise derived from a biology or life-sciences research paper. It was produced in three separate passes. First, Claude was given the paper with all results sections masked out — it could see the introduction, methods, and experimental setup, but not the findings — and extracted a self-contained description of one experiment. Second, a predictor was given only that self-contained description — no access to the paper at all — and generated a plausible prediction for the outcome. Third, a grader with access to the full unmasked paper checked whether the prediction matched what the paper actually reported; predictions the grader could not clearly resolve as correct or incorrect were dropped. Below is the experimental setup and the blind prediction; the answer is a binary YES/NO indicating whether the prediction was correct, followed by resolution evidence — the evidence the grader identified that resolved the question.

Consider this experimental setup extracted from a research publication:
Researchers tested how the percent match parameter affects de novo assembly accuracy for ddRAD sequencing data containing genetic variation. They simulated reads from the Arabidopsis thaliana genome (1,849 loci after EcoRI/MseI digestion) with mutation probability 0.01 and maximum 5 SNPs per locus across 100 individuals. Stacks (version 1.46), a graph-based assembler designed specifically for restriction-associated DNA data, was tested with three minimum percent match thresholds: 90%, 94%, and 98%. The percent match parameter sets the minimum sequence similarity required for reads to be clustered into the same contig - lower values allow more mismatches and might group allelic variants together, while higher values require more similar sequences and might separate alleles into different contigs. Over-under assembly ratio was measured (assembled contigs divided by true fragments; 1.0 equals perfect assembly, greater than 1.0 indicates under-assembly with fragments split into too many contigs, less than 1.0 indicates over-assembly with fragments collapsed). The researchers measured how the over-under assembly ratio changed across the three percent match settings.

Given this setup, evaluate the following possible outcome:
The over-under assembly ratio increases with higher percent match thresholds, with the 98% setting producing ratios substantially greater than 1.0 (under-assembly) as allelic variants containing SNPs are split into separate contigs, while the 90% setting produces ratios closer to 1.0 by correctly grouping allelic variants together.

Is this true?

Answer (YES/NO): NO